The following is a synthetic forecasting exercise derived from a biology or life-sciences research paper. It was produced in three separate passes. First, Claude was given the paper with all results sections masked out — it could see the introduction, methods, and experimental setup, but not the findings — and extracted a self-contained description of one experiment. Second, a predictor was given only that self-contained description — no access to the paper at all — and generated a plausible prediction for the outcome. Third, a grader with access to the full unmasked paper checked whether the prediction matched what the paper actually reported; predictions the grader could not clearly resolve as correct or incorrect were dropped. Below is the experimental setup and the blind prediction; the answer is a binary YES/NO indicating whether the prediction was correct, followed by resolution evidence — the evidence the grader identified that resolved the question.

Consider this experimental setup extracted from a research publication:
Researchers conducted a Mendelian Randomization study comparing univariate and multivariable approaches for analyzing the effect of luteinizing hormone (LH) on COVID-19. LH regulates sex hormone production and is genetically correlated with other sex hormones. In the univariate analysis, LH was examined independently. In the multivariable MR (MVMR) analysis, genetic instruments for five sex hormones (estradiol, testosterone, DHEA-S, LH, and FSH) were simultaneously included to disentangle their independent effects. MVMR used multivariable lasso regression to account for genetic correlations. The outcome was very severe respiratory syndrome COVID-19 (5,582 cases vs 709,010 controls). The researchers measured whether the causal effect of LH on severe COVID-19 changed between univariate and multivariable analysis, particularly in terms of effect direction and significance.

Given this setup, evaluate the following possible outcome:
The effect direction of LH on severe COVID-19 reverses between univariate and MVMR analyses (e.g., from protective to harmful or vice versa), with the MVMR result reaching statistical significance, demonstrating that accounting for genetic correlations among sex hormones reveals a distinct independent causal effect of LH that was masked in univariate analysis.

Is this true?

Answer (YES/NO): NO